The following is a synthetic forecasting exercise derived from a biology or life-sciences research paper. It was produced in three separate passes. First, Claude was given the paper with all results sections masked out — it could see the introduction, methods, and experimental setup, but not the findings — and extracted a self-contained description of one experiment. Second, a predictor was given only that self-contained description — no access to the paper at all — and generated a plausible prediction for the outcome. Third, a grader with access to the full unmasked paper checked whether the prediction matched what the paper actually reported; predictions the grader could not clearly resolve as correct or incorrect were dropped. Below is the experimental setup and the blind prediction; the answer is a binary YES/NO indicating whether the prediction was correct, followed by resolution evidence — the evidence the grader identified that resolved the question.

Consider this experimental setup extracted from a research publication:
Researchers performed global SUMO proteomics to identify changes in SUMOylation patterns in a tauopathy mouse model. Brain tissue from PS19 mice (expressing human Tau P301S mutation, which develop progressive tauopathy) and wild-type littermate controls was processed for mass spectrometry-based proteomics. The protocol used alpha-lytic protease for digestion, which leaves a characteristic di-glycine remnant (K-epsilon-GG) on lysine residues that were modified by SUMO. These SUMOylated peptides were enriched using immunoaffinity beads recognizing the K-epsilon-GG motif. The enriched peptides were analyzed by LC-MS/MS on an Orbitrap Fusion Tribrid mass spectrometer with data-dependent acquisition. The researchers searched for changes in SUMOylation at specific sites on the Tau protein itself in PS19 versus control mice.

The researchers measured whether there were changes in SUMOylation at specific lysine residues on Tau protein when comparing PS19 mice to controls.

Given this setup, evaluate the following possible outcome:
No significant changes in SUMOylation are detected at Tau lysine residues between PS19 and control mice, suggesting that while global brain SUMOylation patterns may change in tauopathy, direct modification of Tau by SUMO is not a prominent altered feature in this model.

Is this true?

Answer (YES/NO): NO